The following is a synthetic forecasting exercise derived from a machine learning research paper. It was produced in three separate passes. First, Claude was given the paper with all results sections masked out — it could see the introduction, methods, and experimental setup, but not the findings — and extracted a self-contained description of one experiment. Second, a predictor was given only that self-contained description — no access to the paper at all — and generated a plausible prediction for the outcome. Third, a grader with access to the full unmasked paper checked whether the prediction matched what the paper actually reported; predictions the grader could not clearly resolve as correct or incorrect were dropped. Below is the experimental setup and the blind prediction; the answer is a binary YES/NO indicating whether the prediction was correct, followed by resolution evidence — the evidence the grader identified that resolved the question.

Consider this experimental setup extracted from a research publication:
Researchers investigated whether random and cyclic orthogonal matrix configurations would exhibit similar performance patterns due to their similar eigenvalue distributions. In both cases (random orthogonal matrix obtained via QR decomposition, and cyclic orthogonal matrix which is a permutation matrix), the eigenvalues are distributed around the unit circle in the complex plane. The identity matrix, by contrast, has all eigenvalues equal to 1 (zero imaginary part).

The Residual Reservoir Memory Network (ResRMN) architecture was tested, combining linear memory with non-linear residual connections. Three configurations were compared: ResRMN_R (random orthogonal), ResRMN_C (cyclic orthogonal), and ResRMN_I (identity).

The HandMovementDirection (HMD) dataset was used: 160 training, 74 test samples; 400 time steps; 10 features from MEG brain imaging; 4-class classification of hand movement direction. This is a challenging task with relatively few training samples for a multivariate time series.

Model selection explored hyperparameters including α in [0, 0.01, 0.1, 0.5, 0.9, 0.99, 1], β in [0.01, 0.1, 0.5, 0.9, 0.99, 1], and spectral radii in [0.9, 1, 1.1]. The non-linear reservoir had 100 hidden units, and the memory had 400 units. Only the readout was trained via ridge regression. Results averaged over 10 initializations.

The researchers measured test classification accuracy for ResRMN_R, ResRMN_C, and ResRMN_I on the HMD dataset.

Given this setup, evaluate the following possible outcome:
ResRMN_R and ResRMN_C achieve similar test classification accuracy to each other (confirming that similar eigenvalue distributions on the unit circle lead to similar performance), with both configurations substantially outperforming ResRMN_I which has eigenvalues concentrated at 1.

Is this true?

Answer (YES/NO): NO